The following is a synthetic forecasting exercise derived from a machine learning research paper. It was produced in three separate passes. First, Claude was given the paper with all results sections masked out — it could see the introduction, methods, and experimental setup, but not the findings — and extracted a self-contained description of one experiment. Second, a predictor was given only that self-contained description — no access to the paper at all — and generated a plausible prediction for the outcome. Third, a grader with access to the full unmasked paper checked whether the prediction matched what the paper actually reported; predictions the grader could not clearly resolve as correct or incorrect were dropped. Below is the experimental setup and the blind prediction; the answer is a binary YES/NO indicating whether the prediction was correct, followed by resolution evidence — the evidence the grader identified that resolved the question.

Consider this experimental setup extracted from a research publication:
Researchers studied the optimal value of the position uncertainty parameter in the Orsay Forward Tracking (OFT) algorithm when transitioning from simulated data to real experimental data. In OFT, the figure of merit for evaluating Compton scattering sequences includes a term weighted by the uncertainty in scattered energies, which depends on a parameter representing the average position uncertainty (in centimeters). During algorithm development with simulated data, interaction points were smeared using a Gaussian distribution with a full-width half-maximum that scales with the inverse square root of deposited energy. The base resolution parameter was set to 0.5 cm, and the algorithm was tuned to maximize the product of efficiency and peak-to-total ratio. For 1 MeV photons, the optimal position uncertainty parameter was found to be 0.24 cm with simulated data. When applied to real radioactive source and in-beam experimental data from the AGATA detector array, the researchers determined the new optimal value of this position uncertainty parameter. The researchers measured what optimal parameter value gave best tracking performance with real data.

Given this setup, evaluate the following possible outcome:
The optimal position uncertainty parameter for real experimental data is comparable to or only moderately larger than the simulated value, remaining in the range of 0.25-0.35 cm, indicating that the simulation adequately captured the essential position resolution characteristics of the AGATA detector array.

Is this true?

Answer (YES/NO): NO